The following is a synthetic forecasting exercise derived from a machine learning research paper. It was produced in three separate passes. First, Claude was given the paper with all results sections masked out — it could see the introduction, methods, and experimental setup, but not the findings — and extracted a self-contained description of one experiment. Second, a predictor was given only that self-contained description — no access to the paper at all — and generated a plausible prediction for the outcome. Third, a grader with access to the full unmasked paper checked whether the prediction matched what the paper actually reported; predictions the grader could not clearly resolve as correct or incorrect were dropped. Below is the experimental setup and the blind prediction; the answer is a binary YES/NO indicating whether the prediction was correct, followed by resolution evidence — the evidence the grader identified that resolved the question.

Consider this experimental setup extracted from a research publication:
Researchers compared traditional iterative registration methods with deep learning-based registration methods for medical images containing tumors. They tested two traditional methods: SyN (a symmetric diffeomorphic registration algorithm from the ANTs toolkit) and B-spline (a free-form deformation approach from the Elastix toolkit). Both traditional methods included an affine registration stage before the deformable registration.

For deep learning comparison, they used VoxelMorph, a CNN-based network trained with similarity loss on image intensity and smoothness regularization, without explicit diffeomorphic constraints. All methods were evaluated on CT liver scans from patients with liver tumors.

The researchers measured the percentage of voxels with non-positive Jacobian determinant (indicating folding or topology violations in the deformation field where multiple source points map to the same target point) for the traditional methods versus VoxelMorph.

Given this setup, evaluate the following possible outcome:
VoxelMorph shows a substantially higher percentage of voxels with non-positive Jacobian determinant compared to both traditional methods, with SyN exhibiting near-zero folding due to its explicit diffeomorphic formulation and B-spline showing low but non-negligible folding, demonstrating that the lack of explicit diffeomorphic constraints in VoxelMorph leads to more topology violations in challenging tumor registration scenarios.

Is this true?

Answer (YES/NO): NO